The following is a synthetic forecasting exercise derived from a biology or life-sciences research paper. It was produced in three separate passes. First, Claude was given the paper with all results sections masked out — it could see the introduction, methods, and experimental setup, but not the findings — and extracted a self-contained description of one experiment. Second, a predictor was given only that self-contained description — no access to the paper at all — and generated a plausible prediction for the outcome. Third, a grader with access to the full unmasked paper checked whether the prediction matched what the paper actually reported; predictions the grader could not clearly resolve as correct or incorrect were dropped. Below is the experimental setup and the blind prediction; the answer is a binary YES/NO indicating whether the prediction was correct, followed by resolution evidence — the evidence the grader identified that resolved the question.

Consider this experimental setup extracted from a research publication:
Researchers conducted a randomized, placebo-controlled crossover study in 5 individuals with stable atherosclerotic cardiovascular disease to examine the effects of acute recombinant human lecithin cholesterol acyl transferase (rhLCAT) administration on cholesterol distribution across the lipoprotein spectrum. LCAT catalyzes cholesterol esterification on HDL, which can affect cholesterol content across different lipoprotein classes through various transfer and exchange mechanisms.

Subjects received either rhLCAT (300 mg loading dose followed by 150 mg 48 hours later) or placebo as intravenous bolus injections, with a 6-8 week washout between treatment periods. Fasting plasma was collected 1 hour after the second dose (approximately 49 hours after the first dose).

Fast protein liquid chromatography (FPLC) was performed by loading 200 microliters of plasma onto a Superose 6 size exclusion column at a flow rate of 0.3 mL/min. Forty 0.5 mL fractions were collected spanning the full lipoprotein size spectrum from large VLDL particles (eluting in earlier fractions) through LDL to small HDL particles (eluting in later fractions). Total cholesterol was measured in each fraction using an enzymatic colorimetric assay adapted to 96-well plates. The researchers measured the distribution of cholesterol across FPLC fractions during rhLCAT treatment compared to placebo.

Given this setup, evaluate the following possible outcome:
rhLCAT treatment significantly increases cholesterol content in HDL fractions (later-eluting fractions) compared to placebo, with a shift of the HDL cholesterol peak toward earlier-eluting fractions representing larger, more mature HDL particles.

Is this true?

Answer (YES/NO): NO